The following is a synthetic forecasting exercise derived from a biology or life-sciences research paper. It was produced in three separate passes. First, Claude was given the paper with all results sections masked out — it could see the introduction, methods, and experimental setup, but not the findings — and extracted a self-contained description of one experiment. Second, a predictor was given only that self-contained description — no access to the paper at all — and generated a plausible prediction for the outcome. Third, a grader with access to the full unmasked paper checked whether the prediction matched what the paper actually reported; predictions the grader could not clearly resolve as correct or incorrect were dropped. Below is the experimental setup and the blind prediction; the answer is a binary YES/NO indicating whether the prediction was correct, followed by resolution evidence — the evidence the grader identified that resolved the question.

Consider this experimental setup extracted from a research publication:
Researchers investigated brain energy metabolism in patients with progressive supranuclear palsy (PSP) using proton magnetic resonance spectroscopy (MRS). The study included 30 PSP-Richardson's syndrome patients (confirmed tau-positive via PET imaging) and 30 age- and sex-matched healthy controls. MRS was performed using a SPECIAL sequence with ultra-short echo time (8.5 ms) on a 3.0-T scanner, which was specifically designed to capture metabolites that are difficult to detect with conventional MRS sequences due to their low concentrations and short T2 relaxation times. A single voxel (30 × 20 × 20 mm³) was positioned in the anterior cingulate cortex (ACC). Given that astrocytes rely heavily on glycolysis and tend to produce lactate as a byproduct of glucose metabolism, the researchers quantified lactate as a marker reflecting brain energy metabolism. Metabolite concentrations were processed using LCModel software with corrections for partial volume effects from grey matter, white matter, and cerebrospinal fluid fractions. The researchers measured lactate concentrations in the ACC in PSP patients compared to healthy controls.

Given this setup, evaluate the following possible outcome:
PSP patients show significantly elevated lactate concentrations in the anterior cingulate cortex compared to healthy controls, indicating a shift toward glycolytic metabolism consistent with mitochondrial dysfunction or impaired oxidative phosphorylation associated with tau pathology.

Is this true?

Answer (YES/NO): YES